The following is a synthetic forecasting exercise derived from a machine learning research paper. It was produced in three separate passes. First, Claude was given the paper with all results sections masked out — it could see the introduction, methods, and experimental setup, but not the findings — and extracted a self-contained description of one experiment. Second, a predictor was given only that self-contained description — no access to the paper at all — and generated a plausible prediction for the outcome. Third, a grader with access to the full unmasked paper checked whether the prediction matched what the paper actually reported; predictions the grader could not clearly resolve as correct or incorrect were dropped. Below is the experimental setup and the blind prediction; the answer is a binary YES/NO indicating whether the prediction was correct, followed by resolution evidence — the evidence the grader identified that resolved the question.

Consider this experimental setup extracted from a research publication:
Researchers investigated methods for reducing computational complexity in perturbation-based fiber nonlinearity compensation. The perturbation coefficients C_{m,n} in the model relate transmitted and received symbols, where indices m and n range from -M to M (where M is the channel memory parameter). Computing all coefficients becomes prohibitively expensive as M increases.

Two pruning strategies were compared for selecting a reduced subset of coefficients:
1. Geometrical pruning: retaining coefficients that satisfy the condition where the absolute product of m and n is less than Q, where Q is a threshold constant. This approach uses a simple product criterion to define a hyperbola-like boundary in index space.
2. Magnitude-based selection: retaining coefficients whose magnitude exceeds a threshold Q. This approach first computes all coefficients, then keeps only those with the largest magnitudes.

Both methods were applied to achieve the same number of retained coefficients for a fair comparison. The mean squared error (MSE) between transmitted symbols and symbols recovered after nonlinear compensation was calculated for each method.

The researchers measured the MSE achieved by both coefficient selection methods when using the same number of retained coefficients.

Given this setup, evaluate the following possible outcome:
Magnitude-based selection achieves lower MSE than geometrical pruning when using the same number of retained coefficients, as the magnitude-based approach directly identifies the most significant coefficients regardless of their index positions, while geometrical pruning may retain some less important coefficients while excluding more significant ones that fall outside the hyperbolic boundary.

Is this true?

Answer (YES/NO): YES